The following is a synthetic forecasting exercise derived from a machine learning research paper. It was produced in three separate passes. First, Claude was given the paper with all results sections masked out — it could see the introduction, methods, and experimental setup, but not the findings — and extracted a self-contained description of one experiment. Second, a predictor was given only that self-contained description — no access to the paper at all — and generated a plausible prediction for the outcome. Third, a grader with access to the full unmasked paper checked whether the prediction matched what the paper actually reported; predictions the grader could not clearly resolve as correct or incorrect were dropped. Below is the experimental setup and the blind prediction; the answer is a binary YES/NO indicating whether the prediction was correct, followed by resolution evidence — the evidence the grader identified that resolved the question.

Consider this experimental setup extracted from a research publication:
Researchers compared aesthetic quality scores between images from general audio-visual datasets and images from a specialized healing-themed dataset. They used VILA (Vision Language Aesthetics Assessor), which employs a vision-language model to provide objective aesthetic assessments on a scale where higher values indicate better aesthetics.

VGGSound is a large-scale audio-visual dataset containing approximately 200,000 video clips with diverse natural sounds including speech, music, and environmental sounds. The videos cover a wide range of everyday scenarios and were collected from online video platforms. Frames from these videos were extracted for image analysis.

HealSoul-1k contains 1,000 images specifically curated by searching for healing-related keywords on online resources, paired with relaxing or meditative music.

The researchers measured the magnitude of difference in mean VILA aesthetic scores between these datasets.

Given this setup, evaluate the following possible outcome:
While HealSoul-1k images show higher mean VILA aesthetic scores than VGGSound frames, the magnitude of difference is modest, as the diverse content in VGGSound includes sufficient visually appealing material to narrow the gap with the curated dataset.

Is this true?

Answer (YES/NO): NO